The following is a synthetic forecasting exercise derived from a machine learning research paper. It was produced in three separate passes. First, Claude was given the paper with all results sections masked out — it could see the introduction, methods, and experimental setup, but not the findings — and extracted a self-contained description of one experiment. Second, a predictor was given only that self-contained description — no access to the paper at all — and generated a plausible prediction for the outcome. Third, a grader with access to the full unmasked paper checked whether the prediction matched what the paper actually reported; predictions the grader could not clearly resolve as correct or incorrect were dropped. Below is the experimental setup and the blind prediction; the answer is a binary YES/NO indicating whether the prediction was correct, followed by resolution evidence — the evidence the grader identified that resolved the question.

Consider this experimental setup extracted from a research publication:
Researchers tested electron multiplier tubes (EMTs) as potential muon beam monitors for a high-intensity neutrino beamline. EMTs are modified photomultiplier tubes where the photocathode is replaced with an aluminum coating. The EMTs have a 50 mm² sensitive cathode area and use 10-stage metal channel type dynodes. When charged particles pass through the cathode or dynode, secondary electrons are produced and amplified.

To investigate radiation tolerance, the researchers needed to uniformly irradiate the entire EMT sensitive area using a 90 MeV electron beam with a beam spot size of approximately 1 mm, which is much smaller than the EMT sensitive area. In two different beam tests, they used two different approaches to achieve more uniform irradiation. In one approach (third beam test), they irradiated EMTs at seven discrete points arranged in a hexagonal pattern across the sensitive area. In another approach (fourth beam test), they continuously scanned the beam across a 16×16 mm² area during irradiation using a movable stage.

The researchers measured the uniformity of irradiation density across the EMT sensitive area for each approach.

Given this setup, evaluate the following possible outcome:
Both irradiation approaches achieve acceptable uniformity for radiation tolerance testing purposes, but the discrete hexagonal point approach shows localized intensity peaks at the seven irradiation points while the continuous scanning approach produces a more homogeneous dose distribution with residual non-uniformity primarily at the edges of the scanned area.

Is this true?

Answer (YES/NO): NO